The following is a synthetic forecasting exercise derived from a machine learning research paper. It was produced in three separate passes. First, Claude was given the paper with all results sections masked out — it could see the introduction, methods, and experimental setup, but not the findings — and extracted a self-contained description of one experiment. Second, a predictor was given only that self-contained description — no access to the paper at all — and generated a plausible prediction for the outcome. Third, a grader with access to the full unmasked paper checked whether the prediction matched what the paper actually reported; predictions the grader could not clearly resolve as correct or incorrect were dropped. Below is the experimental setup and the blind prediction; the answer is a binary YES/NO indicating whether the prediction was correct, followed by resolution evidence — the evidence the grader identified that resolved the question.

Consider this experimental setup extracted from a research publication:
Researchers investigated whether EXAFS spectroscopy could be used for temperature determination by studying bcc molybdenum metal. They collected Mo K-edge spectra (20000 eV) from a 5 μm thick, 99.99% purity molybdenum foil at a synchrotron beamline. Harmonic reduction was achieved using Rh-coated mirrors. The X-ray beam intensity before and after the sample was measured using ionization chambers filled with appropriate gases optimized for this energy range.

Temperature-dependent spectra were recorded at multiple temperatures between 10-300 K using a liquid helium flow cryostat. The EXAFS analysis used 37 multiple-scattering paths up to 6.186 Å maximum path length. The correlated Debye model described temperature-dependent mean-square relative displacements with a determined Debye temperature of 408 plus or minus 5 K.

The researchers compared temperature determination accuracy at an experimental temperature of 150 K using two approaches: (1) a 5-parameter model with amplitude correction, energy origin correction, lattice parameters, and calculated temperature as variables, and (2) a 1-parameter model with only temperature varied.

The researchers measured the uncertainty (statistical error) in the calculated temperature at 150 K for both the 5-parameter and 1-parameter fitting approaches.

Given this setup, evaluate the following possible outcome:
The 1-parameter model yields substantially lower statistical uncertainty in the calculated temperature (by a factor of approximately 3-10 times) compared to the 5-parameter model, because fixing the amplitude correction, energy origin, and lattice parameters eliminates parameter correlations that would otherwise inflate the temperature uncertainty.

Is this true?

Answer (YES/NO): NO